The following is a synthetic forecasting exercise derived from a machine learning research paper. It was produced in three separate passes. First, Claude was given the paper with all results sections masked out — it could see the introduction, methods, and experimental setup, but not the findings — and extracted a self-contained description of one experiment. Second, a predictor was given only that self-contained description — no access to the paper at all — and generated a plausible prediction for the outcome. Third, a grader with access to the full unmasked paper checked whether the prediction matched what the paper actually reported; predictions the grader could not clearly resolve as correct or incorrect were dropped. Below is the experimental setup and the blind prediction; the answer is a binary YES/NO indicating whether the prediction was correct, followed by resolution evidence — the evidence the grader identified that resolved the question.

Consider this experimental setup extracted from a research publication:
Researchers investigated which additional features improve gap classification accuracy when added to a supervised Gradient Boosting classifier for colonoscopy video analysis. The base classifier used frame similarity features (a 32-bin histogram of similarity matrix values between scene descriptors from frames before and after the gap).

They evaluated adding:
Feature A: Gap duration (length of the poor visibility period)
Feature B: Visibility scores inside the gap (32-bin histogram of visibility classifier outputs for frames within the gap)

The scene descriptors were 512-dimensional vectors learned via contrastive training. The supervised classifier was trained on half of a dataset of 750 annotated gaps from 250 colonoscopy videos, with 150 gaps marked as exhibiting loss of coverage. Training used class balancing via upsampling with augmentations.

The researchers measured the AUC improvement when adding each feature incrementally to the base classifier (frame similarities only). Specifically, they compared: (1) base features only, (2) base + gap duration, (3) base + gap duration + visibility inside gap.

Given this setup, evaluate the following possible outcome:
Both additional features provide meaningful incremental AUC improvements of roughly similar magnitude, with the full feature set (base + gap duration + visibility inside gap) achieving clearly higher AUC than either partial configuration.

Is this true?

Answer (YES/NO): YES